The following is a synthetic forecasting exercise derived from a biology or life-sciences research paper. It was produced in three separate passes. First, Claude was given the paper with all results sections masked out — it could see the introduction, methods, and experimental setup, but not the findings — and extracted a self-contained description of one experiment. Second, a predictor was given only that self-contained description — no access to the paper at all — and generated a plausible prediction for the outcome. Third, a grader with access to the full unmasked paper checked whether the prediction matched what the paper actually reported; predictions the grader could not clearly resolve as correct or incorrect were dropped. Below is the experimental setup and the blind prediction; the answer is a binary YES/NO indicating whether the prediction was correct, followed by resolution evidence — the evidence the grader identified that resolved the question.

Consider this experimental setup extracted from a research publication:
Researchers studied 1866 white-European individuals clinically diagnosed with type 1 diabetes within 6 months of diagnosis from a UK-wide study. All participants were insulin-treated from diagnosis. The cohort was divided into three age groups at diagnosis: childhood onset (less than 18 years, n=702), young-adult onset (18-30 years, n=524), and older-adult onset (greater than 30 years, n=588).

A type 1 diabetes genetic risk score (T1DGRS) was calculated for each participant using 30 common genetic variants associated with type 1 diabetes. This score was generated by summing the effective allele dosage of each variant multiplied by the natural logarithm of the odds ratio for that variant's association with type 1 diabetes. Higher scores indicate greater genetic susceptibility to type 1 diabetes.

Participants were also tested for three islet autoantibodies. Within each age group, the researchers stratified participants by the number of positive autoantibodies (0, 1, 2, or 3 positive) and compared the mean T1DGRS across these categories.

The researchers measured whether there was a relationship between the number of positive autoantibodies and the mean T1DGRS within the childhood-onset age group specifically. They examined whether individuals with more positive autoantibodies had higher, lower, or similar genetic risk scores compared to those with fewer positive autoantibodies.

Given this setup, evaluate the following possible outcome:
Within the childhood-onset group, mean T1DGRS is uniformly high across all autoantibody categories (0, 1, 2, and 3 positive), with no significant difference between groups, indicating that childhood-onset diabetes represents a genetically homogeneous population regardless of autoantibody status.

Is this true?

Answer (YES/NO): YES